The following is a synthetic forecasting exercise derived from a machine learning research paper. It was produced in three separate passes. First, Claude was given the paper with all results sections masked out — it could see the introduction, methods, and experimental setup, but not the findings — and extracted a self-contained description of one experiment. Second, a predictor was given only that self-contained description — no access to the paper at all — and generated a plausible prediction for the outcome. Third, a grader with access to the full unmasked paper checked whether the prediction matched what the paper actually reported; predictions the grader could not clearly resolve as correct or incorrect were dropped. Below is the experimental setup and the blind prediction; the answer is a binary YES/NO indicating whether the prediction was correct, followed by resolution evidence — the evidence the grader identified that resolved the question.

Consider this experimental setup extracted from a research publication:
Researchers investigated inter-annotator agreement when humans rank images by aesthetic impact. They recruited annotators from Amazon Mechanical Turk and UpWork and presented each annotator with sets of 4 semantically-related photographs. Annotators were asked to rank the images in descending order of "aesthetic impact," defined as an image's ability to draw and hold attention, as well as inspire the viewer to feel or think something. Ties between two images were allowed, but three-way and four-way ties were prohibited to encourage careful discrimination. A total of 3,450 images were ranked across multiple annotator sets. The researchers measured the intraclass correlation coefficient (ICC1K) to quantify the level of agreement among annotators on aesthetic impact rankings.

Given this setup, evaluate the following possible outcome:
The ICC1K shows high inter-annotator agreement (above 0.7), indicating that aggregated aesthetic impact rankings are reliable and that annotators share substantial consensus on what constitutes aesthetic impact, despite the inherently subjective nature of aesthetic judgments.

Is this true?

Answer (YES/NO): NO